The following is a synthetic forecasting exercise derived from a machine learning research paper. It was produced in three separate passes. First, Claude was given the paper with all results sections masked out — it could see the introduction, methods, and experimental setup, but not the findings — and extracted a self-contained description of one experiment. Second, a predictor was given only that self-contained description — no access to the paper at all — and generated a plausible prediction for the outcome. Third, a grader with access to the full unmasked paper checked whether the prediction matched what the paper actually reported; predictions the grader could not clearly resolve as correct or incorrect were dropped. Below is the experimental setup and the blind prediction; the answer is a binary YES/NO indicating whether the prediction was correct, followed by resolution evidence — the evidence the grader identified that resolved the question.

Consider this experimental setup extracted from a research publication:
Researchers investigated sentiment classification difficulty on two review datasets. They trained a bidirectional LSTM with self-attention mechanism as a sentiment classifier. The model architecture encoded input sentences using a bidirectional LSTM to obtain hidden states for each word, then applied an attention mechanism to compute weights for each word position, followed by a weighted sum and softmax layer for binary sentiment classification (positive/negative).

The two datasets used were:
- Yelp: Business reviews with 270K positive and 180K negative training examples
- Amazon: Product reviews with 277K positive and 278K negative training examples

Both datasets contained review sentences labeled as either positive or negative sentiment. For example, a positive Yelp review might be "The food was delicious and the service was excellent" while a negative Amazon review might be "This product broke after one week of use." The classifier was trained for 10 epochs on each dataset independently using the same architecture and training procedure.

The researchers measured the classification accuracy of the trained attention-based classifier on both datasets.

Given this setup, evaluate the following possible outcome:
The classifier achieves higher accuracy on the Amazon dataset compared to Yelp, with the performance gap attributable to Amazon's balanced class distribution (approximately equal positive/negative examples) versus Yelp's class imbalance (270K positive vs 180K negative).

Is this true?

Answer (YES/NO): NO